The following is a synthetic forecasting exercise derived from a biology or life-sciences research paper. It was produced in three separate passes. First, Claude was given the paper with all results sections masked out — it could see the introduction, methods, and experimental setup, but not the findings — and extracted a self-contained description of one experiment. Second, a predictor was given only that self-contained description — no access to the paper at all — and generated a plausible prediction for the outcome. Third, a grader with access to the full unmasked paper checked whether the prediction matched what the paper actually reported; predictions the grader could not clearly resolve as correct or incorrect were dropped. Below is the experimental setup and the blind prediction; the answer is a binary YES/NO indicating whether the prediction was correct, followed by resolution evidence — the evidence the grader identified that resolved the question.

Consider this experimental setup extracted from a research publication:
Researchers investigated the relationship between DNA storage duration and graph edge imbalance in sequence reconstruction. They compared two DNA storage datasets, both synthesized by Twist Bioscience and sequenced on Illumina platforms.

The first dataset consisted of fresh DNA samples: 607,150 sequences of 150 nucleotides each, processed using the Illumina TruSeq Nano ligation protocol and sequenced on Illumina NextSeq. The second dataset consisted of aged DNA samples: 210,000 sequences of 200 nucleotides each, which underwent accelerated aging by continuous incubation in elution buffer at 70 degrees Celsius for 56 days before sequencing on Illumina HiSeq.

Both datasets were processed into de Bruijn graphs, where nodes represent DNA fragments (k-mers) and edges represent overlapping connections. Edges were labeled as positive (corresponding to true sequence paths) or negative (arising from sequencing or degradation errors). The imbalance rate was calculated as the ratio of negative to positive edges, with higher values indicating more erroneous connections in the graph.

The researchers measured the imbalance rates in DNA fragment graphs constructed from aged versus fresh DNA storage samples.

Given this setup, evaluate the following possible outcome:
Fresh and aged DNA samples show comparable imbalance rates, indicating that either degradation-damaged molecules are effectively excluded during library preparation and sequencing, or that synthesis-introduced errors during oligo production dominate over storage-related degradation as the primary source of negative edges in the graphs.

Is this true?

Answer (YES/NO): NO